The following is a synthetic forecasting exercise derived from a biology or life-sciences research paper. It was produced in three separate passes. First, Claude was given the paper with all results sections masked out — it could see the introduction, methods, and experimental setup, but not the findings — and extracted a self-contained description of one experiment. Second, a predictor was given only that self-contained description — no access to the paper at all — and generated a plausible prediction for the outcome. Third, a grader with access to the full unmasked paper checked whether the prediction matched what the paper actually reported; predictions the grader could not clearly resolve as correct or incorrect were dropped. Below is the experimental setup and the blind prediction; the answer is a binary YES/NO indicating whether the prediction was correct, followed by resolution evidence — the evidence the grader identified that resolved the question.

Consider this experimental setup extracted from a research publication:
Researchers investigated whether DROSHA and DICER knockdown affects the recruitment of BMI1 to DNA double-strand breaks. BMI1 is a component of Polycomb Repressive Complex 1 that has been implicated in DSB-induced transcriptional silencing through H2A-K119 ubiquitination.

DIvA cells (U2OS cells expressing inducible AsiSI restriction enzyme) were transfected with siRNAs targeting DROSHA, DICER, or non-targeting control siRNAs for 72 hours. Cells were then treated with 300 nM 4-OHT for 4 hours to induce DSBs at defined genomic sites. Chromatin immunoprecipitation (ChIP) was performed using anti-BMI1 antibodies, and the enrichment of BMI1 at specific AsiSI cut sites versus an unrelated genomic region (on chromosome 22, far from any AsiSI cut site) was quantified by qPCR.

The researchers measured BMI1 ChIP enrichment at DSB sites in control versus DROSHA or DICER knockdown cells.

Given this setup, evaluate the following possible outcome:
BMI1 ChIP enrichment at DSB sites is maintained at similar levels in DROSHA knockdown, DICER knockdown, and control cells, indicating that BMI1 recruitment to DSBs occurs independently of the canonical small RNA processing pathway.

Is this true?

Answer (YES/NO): NO